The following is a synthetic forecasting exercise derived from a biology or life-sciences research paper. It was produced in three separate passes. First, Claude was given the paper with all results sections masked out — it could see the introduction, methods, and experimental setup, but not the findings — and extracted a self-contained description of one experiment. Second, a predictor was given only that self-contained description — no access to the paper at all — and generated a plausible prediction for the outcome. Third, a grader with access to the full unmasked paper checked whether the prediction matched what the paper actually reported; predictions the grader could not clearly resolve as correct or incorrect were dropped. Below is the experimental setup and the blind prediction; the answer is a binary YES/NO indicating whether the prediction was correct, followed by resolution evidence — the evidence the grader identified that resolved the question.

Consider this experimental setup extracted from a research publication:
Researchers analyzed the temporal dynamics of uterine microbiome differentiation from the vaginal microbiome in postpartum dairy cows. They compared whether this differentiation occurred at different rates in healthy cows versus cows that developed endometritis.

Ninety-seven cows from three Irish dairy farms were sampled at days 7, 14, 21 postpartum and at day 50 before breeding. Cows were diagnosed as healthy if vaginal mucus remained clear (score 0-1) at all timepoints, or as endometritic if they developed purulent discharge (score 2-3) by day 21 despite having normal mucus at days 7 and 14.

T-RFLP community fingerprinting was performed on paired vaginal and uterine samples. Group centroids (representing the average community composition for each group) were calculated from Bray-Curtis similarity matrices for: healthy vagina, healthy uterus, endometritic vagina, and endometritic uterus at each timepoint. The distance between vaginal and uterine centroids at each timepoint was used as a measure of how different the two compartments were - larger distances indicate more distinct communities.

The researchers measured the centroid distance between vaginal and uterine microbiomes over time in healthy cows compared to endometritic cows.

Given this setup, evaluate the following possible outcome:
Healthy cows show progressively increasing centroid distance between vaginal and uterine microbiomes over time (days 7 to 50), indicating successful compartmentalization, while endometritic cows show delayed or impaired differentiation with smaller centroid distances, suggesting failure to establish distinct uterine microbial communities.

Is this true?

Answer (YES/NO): NO